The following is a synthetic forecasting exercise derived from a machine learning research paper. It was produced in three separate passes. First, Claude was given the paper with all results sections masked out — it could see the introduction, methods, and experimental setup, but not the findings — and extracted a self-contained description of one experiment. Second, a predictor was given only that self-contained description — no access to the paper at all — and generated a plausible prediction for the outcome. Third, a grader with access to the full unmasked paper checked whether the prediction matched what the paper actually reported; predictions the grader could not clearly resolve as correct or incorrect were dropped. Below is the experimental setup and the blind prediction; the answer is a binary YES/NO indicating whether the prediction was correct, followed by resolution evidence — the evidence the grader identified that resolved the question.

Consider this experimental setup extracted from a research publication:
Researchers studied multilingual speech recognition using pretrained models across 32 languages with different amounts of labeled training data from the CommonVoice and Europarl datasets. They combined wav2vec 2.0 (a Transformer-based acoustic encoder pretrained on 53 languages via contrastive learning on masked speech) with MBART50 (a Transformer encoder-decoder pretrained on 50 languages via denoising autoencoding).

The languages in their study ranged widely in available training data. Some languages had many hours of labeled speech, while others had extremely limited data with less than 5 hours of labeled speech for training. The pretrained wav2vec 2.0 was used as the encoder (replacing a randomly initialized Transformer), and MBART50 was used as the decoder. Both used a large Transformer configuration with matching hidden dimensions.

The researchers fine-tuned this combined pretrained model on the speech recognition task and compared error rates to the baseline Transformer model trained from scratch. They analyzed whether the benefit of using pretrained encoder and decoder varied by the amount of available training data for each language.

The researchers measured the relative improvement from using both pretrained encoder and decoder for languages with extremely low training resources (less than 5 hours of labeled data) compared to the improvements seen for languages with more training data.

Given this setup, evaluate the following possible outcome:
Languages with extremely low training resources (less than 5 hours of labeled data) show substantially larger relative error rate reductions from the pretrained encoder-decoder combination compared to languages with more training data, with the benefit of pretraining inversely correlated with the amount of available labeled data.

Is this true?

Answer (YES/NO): NO